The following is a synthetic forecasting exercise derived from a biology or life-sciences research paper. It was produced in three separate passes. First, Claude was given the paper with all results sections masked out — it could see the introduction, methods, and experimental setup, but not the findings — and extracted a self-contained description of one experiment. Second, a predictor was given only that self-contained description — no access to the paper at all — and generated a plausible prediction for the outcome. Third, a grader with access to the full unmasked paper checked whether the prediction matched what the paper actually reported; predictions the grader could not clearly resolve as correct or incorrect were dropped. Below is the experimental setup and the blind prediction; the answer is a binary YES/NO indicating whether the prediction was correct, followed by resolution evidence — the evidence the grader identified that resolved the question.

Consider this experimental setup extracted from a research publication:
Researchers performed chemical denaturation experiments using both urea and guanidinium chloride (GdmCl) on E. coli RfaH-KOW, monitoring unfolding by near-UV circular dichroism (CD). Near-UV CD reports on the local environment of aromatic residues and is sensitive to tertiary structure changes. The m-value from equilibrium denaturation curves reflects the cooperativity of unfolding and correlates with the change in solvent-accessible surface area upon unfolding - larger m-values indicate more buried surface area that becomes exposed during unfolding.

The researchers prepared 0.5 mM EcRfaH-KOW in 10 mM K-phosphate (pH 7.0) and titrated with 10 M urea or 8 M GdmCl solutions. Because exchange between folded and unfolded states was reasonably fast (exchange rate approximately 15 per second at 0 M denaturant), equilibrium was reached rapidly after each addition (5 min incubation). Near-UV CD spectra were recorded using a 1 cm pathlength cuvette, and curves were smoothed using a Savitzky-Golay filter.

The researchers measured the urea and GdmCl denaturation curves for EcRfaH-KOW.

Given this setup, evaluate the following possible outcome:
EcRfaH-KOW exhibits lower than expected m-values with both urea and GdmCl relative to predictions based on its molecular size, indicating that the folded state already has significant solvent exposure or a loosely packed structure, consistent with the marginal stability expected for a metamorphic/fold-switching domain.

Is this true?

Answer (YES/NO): NO